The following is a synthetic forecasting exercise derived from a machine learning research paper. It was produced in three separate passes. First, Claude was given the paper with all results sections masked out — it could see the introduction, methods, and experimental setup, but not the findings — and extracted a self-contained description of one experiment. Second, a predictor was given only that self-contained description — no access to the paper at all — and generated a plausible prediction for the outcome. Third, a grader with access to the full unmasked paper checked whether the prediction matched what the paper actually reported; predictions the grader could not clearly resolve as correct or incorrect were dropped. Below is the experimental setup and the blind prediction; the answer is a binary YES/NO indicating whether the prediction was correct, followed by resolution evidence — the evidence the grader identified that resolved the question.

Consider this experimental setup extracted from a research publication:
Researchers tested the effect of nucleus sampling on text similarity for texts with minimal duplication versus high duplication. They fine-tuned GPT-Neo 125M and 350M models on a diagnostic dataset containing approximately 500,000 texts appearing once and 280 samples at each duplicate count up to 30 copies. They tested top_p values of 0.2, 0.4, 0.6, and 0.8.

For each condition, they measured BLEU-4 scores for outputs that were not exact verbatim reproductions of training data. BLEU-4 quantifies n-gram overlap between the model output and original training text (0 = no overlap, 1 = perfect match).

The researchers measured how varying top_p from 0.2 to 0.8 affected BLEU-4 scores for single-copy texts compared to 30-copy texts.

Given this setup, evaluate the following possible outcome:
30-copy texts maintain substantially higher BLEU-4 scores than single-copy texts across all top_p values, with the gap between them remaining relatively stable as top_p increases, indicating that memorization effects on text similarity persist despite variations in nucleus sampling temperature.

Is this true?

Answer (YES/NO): YES